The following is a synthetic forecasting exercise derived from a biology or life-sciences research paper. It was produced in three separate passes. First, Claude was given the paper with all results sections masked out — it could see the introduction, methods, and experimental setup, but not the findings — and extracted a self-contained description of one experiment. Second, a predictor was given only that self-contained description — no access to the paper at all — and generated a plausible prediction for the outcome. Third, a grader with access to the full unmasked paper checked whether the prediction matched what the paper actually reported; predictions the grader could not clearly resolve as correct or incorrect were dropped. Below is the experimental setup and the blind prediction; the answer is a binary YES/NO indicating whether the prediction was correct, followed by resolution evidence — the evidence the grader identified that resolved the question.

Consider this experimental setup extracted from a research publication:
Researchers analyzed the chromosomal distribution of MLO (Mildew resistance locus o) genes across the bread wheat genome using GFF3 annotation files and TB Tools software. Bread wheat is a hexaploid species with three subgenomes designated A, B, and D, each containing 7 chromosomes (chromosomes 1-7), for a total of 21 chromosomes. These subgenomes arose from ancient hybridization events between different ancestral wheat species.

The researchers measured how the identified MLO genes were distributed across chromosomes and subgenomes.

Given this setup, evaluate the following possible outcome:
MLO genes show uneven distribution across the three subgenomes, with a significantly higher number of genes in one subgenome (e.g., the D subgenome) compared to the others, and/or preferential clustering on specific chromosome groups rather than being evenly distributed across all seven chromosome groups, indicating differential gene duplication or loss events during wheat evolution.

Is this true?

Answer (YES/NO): YES